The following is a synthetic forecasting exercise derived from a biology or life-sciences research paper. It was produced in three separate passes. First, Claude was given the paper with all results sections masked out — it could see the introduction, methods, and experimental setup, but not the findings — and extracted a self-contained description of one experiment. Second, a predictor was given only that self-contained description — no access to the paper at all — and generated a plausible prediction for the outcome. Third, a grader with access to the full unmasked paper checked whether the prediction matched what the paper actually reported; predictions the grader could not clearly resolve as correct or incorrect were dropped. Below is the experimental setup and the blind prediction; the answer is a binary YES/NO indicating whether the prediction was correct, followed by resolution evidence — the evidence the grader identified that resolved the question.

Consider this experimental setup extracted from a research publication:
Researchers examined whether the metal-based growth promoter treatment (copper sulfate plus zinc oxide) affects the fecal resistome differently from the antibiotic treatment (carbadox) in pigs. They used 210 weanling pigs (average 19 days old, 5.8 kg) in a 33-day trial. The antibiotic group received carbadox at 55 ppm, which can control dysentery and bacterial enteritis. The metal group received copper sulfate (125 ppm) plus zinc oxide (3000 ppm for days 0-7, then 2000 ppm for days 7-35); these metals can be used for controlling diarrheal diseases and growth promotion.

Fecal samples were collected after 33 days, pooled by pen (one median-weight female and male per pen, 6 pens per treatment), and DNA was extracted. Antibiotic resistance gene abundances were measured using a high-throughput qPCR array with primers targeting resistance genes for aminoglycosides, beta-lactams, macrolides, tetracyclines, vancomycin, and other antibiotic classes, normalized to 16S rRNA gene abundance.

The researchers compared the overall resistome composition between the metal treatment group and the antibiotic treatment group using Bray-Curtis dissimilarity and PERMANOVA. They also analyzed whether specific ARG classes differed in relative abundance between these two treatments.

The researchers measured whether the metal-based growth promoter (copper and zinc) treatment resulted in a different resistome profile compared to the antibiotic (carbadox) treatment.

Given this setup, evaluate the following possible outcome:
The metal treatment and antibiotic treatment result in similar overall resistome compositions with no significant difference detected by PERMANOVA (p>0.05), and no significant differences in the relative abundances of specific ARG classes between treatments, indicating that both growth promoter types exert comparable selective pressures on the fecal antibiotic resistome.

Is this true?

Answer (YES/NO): NO